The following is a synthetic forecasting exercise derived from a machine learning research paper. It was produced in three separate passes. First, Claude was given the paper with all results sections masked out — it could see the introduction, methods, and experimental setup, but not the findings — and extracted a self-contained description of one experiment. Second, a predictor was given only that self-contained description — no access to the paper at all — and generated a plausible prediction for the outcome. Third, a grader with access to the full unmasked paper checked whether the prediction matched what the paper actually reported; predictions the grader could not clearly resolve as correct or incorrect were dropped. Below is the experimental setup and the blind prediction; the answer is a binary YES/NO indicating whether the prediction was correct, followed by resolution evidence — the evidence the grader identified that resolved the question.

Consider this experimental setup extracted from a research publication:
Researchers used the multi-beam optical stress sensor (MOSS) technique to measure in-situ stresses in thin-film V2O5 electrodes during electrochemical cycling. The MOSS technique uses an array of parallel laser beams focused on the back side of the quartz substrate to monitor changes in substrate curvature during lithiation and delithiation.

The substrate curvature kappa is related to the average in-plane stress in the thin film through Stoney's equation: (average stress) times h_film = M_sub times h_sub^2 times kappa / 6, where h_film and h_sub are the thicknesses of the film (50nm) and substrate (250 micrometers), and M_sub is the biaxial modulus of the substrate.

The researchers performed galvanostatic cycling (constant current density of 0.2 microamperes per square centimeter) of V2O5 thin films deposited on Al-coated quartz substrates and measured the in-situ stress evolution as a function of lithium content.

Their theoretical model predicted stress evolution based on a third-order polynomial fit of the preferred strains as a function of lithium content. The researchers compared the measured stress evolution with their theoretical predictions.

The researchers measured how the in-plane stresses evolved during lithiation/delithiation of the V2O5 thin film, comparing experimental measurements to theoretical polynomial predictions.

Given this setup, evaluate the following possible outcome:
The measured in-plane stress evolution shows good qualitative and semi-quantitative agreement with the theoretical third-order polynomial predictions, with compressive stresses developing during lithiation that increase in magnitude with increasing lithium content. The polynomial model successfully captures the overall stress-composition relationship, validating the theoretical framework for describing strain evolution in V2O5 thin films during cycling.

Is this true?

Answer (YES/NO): NO